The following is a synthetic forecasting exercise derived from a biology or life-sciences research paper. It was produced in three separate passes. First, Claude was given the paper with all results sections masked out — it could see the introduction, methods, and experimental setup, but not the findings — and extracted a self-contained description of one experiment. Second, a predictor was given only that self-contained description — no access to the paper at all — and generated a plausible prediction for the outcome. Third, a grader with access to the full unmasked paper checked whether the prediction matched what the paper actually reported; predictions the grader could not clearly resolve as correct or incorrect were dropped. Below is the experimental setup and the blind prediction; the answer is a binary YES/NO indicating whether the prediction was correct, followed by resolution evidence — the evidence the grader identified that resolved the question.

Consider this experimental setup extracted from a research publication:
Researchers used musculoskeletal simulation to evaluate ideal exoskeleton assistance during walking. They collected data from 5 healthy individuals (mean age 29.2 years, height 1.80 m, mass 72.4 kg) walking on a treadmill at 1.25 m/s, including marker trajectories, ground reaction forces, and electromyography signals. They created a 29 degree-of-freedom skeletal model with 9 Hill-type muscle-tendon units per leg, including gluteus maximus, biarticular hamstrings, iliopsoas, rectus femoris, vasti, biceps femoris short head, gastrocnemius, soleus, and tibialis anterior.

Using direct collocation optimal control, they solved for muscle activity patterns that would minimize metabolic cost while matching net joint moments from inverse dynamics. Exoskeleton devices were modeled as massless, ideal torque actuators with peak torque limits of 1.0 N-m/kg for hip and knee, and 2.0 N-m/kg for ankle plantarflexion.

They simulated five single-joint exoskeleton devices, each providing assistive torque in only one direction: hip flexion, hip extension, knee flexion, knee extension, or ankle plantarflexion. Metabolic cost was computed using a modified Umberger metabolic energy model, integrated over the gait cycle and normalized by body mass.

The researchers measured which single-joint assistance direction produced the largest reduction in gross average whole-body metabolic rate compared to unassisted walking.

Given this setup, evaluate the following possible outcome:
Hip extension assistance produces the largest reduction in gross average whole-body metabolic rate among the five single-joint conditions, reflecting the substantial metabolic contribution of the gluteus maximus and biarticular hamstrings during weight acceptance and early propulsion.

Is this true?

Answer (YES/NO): NO